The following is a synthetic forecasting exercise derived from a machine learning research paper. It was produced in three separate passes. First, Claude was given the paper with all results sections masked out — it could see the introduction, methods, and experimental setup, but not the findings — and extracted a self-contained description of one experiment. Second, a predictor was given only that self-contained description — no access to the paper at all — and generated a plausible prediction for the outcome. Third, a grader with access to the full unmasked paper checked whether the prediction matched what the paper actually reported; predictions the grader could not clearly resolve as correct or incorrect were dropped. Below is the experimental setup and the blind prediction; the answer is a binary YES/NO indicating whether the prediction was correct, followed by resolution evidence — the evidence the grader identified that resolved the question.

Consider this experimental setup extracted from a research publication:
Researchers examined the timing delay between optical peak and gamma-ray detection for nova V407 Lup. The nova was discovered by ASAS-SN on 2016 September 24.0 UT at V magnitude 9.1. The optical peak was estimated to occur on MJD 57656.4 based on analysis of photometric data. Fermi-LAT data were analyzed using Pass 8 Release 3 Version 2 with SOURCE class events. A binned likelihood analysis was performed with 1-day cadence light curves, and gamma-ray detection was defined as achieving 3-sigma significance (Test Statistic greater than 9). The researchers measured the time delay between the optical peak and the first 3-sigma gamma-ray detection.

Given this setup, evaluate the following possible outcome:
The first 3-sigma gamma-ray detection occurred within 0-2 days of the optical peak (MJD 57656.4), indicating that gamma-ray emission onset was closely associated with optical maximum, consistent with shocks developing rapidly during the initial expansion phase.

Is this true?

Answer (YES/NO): YES